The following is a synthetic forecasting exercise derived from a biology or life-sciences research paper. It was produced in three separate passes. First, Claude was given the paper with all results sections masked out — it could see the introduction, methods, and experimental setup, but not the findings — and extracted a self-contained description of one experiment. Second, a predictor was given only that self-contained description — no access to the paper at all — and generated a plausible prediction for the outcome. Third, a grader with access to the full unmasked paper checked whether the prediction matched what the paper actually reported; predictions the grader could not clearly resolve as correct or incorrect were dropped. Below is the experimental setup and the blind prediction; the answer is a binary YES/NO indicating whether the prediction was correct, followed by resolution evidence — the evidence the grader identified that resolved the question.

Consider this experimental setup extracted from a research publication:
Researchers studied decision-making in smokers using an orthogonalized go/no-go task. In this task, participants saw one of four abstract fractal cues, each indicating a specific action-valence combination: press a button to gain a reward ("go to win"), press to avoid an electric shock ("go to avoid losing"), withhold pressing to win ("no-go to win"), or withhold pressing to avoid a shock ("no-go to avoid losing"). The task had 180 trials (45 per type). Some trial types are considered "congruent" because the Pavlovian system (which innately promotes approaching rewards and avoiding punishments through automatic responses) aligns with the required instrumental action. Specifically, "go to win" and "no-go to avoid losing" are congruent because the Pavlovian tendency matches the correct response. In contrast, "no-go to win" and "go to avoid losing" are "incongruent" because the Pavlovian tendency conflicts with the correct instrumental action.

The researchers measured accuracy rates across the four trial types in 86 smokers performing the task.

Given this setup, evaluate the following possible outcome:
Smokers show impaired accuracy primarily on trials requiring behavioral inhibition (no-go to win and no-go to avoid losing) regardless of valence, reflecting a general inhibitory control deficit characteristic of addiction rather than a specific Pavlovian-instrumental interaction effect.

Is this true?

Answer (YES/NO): NO